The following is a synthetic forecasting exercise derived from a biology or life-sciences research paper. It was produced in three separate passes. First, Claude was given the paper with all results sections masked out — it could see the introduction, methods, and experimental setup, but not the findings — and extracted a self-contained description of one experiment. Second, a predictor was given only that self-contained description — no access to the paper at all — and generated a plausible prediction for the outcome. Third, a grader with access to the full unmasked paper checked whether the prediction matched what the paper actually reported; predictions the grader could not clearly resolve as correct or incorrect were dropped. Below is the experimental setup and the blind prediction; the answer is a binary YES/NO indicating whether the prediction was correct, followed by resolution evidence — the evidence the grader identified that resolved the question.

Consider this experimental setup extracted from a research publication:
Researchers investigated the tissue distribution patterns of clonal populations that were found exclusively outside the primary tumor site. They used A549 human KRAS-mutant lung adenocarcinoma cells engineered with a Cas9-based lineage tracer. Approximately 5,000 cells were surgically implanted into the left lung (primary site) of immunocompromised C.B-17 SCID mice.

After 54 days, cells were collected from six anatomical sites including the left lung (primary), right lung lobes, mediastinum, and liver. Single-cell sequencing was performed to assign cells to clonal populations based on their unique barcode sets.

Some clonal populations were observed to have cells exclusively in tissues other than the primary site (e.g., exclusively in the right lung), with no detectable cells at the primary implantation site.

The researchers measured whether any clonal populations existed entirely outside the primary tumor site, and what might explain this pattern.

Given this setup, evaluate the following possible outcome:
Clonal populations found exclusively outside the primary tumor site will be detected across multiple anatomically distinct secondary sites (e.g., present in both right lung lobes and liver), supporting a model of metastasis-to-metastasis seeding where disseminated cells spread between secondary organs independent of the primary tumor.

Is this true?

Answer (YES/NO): NO